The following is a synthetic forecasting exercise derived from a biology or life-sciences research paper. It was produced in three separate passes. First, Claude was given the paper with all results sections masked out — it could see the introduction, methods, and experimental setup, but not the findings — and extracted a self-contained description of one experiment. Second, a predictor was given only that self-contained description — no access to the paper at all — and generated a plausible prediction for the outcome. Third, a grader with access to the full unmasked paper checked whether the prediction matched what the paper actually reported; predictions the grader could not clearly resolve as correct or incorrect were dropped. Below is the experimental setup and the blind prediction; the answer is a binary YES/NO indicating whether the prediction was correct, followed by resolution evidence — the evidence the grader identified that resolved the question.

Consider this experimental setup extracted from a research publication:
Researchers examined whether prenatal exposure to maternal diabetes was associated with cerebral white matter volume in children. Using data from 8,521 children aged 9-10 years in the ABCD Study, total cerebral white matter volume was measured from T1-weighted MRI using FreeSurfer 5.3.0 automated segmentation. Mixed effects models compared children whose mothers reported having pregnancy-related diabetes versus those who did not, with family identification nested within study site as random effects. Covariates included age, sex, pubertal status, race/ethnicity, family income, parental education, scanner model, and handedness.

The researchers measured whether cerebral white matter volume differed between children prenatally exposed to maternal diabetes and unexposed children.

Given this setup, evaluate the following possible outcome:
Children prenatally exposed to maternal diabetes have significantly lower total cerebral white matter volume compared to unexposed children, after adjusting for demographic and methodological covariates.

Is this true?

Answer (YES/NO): NO